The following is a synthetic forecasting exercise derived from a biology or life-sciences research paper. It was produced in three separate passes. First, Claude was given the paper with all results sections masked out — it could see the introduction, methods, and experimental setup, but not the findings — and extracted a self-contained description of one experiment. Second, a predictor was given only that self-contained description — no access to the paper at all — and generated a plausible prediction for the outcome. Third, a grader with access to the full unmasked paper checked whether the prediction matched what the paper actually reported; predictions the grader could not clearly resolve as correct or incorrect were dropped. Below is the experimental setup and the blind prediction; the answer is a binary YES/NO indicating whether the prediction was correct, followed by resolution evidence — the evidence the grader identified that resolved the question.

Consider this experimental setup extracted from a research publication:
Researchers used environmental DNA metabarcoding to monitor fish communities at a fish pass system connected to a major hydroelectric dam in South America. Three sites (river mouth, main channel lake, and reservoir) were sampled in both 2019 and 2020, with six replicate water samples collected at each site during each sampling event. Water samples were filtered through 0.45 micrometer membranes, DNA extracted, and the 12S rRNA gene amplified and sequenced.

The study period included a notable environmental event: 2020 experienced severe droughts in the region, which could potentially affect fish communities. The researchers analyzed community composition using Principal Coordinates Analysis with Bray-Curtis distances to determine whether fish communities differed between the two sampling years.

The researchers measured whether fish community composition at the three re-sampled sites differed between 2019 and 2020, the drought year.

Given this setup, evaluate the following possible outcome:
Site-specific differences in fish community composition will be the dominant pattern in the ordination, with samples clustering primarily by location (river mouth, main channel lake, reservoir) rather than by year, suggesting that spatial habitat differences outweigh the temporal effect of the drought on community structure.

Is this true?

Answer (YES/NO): NO